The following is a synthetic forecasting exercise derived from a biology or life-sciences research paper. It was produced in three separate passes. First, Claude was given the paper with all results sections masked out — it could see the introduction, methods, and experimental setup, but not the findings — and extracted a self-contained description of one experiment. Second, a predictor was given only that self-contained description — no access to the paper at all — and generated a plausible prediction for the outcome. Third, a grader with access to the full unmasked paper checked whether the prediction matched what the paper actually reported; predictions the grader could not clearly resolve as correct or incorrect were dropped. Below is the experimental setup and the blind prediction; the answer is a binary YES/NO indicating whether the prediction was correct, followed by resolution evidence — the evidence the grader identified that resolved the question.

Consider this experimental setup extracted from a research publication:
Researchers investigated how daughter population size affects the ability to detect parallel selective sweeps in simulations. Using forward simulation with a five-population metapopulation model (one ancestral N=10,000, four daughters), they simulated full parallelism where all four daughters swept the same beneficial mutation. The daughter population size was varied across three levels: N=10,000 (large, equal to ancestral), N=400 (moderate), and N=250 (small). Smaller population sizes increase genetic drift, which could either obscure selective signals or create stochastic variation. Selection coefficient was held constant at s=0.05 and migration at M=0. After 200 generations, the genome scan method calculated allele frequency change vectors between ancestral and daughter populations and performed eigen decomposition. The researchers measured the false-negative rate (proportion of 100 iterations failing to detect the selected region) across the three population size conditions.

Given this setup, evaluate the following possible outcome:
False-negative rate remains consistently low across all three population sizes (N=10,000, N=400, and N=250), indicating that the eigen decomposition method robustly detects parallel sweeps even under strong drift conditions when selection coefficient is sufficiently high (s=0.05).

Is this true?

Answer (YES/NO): NO